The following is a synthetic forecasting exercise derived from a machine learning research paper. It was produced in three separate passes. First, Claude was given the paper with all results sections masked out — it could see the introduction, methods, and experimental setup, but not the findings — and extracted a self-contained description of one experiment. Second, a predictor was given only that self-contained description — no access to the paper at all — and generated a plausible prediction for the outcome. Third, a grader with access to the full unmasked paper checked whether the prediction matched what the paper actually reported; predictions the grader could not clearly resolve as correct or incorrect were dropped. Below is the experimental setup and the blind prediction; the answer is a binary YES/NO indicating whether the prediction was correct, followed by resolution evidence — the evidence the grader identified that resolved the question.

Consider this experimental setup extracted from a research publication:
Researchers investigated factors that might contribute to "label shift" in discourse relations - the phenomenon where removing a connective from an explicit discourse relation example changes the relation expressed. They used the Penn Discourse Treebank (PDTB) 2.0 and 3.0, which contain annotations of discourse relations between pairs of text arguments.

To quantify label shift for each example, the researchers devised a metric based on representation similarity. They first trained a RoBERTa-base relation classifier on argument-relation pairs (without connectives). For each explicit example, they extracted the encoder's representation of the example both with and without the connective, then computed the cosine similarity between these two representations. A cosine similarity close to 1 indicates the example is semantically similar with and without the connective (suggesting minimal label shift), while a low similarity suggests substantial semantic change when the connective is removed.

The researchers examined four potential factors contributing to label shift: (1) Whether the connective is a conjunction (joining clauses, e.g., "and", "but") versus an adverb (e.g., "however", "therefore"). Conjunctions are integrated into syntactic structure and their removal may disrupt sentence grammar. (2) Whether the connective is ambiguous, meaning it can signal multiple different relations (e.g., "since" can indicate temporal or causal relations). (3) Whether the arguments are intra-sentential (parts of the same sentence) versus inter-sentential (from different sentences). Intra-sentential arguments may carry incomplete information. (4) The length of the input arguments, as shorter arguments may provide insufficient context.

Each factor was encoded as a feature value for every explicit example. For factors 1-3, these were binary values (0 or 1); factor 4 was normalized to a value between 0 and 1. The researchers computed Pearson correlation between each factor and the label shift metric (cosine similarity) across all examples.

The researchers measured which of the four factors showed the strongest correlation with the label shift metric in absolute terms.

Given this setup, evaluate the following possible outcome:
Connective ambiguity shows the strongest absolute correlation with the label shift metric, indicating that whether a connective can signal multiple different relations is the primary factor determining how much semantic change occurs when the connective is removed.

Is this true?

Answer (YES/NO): NO